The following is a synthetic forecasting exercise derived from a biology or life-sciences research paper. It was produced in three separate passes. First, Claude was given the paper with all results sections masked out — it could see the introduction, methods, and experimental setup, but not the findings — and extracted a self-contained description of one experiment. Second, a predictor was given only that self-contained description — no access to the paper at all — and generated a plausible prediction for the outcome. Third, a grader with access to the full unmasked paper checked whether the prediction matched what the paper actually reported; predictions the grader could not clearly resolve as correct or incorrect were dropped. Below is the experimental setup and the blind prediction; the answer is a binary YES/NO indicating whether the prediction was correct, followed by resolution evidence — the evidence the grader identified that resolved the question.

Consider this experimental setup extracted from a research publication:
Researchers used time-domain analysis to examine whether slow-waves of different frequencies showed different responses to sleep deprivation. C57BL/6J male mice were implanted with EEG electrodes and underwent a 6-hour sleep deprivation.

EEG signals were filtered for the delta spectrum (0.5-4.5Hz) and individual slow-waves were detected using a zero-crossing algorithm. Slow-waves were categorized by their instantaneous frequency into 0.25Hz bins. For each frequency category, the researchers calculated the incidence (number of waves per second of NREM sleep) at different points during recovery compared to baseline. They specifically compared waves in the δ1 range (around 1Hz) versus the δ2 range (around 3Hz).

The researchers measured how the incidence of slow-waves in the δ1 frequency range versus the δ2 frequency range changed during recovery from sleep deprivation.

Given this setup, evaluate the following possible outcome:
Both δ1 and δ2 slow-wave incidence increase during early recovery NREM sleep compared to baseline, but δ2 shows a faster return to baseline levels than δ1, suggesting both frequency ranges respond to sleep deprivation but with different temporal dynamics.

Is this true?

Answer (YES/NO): YES